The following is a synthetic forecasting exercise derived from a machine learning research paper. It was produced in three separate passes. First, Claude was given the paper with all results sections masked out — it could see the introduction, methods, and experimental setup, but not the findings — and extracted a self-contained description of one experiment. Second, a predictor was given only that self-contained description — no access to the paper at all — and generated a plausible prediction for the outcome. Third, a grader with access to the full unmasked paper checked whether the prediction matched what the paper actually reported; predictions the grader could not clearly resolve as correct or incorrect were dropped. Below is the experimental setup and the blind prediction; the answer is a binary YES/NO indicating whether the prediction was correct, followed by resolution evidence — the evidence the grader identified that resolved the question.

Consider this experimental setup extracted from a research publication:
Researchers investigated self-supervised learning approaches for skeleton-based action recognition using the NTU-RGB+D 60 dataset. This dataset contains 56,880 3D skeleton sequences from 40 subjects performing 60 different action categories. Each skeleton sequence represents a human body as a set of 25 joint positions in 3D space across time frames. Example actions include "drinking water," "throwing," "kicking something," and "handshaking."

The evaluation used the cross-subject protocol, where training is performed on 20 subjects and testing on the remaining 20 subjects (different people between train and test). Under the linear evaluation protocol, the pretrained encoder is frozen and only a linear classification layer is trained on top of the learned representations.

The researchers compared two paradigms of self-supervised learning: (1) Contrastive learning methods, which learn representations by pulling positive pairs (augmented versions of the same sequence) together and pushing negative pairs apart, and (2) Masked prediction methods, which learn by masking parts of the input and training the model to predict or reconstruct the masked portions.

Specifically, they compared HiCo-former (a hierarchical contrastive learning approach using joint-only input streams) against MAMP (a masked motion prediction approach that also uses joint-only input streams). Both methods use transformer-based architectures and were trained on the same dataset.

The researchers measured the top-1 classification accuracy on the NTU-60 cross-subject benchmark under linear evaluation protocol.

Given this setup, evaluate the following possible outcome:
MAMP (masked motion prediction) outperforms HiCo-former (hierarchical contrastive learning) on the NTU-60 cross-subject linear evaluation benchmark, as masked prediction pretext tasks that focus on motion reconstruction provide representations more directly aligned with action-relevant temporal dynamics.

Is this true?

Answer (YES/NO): YES